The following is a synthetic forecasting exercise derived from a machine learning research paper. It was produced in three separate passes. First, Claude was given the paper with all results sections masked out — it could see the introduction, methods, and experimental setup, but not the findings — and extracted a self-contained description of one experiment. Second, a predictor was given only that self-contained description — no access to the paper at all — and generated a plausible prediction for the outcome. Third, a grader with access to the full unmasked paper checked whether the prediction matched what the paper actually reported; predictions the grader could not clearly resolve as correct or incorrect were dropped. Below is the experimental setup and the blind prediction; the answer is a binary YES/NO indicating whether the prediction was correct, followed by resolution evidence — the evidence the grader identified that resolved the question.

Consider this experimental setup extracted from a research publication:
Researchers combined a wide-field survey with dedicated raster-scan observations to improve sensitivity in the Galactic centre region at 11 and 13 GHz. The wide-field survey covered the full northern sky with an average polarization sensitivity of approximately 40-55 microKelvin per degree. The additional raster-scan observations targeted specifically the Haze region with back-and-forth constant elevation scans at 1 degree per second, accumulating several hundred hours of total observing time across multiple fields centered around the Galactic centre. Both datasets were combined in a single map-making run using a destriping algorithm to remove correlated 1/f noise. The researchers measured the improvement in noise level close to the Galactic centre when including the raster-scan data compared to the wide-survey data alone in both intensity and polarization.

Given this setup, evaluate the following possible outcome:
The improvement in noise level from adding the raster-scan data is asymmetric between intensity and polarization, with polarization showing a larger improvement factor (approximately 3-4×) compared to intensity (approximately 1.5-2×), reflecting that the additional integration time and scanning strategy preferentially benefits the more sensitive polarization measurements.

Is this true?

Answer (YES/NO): NO